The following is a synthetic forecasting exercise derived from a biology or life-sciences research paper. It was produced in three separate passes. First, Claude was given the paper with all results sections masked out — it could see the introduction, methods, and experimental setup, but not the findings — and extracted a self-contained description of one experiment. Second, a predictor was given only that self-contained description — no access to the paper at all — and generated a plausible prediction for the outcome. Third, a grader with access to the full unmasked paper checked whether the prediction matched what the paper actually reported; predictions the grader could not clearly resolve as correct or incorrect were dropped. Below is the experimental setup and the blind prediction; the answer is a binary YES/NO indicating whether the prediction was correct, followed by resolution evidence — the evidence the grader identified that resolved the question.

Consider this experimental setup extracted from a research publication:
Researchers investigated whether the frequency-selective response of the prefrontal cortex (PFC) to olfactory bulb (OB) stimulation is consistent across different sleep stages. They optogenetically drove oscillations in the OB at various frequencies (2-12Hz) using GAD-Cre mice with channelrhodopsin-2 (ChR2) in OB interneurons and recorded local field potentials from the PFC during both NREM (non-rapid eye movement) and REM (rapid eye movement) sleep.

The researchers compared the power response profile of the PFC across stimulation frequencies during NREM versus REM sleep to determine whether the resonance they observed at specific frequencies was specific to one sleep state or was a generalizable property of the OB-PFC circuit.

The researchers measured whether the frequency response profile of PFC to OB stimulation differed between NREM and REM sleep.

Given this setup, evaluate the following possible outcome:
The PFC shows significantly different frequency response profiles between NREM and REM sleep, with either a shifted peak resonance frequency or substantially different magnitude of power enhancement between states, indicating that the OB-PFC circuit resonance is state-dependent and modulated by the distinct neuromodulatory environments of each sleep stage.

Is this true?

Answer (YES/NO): NO